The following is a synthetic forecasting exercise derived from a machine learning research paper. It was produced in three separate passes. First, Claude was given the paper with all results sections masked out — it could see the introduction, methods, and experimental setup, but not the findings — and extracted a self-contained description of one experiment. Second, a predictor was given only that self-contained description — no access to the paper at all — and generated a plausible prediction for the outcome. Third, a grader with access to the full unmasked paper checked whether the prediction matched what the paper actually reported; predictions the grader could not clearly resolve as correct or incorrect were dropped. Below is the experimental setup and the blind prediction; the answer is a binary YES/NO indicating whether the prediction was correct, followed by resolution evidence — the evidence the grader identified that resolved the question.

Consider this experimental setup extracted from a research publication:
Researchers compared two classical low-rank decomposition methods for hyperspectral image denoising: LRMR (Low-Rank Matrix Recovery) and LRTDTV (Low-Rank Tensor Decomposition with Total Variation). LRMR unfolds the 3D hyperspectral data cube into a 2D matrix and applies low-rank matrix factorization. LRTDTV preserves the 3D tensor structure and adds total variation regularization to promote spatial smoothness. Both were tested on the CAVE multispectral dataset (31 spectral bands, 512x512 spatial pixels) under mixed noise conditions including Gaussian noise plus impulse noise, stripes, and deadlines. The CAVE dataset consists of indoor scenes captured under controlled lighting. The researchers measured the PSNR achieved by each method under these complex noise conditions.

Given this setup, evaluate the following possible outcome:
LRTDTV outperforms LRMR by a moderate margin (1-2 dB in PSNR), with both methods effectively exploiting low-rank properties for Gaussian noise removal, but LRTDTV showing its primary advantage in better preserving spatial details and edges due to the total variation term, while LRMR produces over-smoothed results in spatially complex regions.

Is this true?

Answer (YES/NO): NO